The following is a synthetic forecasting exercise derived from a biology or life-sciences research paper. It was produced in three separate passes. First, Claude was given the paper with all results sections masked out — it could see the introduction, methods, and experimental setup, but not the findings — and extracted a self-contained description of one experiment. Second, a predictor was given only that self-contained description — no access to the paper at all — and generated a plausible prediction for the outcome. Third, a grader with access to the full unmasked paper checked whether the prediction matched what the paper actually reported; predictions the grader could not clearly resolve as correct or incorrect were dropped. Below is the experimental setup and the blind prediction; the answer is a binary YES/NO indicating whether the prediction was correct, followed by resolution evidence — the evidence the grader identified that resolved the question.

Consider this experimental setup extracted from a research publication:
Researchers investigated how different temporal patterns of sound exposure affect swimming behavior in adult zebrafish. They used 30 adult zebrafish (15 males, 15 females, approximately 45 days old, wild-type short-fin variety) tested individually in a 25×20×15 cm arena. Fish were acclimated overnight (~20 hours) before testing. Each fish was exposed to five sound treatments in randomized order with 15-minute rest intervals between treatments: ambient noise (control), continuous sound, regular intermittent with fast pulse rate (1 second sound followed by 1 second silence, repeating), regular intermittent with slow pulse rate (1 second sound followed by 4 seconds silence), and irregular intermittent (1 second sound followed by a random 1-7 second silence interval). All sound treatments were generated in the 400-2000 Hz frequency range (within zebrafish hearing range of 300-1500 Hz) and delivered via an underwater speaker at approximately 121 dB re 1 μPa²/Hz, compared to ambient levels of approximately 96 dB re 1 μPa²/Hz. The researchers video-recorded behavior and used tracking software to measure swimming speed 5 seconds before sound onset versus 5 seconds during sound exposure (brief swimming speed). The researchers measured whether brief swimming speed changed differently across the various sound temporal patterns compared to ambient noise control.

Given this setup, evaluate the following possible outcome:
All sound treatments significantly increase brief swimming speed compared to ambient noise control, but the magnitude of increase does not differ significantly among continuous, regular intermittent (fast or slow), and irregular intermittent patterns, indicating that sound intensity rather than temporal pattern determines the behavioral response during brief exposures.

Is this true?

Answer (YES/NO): YES